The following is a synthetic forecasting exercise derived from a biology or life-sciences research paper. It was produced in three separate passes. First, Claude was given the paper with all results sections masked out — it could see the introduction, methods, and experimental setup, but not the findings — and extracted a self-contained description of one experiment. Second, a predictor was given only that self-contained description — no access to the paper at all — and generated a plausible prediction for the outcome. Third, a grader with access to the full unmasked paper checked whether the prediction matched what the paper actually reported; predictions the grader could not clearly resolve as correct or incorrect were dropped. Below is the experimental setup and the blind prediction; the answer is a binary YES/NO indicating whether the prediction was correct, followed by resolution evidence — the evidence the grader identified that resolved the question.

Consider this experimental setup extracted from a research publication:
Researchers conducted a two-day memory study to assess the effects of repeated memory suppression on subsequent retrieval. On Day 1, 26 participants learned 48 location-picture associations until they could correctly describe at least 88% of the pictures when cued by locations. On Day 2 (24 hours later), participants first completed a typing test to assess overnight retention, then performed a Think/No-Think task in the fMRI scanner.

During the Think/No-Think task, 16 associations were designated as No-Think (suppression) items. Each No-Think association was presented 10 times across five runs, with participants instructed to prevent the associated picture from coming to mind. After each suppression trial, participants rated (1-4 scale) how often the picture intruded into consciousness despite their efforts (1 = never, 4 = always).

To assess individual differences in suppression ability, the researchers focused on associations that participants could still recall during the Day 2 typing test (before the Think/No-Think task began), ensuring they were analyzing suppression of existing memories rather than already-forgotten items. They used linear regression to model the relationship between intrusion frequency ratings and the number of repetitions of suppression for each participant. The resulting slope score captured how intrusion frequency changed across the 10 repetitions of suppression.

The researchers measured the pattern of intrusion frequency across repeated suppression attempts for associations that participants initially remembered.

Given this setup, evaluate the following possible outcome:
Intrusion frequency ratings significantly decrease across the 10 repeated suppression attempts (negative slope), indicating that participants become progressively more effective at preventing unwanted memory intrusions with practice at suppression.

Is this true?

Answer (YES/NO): YES